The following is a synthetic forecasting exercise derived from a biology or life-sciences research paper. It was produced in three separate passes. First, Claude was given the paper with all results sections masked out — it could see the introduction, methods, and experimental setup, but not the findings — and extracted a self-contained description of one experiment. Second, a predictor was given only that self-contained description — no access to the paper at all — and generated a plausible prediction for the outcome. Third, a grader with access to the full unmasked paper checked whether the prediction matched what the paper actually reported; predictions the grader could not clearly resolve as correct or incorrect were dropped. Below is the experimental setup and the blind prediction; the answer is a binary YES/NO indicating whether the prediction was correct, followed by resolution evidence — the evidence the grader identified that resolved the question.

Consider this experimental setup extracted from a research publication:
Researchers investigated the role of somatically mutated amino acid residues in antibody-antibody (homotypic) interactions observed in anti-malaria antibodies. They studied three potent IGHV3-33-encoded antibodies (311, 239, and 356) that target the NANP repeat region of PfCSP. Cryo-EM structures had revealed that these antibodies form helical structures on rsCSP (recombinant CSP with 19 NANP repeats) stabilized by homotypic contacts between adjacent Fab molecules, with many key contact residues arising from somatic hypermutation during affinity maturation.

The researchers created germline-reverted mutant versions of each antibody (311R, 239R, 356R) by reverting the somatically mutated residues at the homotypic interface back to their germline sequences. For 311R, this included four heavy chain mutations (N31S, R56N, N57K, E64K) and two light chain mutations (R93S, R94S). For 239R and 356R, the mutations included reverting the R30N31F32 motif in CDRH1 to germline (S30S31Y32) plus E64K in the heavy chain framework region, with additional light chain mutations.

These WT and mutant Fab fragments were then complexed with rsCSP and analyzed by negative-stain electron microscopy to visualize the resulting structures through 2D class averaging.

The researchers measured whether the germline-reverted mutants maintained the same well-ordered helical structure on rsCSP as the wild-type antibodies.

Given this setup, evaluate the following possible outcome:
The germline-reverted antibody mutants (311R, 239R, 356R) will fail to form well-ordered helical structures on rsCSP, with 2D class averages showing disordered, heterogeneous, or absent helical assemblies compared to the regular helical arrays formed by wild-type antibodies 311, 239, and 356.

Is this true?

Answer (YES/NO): YES